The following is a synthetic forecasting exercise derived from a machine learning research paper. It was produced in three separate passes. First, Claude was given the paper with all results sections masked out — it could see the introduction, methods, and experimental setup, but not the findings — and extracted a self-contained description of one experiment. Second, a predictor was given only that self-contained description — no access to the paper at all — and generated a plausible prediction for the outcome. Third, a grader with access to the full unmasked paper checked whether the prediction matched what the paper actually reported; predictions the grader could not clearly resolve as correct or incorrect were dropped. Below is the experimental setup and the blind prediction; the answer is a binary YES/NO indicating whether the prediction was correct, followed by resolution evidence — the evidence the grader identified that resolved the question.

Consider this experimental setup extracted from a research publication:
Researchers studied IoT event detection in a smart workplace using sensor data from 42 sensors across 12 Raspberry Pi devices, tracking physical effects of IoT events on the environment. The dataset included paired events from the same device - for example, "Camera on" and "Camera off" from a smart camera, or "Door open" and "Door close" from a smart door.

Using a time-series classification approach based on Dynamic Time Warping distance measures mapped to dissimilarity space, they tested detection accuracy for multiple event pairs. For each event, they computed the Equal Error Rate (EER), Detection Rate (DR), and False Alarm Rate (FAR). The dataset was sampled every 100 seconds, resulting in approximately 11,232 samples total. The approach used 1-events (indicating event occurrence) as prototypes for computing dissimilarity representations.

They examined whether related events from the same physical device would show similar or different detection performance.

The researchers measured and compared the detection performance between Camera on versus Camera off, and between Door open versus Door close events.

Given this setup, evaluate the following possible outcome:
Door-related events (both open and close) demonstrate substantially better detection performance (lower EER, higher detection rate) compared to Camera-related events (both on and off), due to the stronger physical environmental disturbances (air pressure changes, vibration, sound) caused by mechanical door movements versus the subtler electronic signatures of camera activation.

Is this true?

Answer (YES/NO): NO